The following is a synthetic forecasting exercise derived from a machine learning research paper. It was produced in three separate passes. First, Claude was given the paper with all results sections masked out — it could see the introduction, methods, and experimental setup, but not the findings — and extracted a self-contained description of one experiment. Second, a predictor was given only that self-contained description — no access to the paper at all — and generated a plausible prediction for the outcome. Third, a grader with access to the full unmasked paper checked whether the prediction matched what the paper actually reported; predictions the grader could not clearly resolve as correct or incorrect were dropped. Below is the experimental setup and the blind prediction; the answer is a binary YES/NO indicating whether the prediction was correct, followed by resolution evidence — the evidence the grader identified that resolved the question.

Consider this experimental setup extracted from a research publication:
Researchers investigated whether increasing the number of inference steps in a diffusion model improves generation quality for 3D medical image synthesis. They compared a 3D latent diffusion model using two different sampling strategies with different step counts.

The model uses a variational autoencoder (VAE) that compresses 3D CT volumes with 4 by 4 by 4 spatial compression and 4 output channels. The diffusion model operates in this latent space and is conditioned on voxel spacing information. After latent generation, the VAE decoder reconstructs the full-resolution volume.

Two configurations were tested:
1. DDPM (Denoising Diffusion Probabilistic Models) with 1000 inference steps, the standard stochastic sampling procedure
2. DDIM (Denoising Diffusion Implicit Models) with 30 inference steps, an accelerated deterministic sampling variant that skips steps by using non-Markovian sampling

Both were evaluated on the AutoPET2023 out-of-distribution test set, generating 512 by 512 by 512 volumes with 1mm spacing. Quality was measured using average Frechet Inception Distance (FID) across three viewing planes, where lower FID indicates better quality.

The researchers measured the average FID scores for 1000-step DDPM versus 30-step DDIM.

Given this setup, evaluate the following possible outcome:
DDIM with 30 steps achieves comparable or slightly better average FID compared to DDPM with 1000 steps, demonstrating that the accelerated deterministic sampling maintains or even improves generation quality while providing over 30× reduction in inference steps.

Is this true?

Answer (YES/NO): NO